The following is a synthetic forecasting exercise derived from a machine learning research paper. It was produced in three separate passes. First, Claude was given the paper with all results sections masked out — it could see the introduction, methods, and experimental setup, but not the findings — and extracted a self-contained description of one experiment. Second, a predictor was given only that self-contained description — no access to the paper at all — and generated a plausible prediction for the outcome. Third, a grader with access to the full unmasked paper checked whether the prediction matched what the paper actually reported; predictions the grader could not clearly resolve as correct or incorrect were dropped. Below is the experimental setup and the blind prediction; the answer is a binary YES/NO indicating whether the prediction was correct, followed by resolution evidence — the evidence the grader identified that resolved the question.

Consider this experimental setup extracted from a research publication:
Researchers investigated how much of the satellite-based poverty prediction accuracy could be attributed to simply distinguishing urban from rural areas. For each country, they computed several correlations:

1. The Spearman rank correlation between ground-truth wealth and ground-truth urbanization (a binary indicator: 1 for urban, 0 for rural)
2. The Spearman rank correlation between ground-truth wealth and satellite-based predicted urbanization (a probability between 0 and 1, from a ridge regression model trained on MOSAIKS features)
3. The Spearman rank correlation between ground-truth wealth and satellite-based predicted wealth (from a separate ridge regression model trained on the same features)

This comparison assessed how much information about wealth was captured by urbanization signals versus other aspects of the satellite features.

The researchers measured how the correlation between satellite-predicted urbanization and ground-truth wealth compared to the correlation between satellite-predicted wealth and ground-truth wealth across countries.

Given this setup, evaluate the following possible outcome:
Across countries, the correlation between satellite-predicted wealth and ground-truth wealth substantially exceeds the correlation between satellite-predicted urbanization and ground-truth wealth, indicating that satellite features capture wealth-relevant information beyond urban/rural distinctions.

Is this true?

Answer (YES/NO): NO